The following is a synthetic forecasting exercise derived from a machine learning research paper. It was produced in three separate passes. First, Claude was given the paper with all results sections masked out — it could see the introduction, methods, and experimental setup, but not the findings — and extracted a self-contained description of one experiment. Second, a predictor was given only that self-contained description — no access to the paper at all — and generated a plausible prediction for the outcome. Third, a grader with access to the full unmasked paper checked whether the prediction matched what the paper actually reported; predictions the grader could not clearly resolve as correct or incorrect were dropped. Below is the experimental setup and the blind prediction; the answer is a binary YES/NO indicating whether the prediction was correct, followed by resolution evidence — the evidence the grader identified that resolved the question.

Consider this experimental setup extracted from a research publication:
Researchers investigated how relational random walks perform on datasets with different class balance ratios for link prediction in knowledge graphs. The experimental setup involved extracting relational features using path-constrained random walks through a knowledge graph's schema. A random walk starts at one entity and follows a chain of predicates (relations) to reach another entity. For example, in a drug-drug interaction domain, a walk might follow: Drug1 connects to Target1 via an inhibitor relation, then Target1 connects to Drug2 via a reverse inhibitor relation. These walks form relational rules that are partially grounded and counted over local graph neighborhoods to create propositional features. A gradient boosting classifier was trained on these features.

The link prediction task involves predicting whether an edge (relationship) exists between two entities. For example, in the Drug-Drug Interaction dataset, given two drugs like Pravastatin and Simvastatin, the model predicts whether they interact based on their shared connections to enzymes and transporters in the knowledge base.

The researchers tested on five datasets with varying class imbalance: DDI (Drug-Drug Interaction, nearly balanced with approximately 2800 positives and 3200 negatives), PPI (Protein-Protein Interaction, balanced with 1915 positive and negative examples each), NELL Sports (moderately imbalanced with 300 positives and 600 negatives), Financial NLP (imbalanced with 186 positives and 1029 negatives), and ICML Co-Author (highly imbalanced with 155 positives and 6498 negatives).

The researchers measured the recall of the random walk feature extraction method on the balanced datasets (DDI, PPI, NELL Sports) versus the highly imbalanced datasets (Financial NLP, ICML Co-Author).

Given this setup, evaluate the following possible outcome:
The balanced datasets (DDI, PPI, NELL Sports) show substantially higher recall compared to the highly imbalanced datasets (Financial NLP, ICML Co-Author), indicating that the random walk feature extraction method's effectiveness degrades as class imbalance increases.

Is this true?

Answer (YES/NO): YES